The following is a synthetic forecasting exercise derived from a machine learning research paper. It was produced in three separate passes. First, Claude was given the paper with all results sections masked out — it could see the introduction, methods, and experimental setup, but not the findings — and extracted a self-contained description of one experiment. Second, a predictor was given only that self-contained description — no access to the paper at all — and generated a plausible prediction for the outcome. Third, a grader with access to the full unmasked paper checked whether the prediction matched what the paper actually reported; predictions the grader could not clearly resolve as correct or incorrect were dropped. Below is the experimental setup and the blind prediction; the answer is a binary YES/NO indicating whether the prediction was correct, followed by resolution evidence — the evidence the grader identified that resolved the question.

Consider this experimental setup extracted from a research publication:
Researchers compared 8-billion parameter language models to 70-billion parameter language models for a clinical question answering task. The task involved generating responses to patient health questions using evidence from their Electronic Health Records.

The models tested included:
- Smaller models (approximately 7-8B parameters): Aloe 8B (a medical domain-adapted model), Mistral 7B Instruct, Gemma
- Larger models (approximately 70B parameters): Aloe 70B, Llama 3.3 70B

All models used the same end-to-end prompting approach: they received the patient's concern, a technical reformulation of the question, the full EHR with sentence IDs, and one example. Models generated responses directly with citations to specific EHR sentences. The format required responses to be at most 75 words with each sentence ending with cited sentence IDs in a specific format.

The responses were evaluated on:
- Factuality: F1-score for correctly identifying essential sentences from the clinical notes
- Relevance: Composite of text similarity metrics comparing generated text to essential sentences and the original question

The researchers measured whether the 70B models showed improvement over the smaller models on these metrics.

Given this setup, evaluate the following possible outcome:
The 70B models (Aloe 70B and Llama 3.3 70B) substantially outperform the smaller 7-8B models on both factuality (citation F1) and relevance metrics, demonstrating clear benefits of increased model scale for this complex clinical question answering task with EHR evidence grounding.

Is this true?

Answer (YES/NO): NO